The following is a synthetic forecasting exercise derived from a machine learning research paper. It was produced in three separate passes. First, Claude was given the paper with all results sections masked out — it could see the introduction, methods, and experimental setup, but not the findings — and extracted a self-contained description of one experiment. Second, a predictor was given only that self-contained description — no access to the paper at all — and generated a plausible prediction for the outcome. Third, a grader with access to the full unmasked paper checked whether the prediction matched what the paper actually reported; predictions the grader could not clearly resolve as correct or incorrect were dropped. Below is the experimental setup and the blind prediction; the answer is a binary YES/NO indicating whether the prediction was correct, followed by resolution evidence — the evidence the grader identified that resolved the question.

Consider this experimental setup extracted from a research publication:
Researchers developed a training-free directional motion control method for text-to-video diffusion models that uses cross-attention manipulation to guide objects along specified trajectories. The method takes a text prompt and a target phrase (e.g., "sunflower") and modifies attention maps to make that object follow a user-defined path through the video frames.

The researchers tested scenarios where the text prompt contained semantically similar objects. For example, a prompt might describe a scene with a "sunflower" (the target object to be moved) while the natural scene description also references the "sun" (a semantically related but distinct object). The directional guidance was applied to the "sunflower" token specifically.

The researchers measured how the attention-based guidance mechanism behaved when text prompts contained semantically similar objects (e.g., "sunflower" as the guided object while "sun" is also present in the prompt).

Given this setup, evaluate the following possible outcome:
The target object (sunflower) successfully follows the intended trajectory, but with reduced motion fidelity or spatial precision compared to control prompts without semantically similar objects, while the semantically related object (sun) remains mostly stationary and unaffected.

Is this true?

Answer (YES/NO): NO